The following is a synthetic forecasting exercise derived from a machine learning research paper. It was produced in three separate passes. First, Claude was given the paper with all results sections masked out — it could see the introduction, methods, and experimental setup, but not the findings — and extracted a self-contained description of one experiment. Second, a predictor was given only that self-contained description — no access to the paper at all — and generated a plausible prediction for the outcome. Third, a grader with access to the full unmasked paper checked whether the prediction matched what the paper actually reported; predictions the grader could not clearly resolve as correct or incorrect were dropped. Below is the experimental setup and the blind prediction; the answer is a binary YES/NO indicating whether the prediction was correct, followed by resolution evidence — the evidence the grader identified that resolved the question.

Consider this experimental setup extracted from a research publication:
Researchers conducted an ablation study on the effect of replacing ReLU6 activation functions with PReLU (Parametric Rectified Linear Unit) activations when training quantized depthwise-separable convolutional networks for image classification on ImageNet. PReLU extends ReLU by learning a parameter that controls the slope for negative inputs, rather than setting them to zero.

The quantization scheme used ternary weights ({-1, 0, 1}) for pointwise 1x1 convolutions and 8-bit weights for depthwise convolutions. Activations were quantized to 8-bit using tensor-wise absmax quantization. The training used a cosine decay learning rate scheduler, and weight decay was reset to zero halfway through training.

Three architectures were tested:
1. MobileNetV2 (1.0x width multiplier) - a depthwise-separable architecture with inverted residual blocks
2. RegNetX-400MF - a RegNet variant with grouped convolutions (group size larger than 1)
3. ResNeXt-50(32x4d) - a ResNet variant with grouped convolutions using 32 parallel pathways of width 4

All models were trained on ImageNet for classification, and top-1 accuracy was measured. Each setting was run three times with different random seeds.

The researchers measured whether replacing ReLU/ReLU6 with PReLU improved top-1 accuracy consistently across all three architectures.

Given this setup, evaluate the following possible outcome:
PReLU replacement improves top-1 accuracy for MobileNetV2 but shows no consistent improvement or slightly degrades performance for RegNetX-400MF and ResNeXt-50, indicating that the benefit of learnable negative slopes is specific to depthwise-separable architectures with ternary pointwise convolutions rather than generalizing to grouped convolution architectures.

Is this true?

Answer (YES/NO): NO